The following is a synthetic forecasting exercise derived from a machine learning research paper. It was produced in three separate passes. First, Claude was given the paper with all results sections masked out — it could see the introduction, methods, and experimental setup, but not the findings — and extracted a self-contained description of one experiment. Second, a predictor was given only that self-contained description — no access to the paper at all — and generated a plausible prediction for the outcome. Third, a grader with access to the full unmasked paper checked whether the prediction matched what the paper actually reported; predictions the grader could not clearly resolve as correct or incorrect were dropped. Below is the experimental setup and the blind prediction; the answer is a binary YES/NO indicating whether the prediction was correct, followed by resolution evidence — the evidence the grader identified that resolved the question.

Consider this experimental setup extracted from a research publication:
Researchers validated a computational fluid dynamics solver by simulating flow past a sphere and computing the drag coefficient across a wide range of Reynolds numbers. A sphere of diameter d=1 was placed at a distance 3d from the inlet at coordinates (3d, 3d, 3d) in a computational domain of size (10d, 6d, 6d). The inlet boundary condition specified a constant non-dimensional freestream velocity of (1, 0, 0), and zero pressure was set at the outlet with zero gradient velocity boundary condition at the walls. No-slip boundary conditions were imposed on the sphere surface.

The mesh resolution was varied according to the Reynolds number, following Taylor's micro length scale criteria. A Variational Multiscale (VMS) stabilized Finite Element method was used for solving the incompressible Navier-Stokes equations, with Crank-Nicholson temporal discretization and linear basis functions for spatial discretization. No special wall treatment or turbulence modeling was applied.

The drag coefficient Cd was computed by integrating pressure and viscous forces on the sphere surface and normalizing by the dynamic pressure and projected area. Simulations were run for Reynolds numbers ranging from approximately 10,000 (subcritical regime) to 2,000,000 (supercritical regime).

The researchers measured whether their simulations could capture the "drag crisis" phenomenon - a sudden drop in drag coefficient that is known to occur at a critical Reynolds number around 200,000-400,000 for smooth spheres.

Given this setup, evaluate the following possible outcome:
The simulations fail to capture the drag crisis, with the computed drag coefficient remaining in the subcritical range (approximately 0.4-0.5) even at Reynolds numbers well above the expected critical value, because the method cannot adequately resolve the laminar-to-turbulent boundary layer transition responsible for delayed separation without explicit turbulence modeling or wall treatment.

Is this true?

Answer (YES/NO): NO